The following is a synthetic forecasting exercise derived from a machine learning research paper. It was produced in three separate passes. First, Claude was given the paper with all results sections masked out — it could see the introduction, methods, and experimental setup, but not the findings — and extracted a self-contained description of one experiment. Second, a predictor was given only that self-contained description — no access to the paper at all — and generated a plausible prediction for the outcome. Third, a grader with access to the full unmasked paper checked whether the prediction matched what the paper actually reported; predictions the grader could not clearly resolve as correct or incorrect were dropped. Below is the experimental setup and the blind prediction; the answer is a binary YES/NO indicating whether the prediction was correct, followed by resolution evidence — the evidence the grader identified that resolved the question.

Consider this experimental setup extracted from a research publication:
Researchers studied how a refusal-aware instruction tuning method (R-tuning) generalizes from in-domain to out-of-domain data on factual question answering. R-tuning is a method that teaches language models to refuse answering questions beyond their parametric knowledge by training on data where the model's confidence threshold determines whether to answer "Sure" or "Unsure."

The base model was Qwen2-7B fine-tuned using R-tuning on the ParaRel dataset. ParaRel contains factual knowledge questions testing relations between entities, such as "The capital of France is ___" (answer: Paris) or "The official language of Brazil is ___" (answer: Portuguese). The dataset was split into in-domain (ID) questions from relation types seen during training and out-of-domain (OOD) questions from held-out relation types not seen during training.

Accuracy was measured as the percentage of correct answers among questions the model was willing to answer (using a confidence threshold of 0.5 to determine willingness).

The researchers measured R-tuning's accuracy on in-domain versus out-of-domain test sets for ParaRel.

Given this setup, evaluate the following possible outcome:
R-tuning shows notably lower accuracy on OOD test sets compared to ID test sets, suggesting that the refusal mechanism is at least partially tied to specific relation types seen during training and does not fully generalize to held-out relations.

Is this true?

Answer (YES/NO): YES